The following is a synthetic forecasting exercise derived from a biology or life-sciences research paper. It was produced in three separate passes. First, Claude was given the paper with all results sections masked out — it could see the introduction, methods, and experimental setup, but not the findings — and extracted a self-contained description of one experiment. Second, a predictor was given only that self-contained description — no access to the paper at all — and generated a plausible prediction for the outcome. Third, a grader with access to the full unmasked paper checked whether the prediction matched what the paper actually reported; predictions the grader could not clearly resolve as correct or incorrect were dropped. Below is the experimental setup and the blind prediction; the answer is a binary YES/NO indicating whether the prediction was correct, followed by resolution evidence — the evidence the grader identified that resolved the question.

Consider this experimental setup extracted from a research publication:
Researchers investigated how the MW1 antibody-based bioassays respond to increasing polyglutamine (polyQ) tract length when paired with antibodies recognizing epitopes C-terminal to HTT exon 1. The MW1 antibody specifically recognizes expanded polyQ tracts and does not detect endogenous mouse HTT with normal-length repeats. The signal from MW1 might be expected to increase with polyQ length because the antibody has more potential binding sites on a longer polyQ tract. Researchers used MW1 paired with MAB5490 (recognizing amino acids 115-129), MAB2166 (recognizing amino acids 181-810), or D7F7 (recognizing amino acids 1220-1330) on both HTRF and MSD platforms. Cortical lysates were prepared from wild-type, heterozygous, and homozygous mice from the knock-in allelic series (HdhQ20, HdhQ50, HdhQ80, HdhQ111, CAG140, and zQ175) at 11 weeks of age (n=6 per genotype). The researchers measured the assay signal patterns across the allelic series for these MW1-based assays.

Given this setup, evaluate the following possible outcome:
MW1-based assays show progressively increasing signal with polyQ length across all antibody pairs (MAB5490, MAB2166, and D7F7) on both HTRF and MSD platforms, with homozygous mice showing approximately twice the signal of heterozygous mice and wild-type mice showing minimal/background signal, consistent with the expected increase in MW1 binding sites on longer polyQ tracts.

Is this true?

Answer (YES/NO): NO